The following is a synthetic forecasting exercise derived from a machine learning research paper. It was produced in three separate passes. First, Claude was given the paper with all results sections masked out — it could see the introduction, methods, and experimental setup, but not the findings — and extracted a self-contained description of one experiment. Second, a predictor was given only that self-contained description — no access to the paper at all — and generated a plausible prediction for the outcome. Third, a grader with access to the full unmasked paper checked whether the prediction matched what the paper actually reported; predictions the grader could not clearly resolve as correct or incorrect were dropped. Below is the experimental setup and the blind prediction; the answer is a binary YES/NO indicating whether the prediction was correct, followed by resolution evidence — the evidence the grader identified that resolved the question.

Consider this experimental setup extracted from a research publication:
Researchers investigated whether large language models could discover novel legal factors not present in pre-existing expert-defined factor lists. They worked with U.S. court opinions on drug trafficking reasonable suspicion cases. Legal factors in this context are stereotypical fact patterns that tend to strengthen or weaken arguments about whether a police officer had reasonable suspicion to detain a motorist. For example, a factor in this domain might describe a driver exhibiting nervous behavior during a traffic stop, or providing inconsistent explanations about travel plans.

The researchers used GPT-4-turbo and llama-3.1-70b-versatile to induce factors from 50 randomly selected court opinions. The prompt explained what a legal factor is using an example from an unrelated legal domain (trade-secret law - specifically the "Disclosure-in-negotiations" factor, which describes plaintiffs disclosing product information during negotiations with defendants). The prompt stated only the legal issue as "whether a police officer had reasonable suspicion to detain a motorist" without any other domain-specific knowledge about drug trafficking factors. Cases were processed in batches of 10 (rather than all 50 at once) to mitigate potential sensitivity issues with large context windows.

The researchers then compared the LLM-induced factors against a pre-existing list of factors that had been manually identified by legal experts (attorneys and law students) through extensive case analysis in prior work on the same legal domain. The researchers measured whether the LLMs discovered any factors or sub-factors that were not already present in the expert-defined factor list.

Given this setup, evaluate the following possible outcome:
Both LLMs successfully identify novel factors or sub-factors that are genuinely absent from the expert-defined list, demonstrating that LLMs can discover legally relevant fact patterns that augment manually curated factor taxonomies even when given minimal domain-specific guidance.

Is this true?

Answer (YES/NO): NO